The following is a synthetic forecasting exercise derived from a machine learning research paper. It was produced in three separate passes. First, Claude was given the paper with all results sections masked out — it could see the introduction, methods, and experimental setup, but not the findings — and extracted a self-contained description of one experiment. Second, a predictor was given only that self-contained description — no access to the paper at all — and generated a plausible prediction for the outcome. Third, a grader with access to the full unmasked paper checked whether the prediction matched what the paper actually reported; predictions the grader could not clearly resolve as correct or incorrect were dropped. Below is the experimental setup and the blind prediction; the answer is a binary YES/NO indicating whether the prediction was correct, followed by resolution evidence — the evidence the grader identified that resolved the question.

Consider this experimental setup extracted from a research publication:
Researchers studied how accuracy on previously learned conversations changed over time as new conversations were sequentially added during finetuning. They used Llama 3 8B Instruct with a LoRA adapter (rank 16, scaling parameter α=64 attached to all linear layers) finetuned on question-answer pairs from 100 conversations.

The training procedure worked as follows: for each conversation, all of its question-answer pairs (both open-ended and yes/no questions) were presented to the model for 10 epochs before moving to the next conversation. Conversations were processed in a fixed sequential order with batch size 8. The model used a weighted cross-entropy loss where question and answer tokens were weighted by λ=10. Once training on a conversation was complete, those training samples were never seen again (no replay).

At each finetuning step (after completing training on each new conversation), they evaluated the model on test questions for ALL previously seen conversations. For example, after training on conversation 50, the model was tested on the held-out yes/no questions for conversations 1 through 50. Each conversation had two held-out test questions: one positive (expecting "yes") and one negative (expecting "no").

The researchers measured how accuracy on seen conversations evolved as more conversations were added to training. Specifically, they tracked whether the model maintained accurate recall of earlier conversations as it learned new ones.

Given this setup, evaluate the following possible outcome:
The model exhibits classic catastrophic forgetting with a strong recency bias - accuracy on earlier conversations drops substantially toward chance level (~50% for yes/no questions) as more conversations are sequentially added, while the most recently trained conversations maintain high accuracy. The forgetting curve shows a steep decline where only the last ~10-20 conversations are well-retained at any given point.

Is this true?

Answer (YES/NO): NO